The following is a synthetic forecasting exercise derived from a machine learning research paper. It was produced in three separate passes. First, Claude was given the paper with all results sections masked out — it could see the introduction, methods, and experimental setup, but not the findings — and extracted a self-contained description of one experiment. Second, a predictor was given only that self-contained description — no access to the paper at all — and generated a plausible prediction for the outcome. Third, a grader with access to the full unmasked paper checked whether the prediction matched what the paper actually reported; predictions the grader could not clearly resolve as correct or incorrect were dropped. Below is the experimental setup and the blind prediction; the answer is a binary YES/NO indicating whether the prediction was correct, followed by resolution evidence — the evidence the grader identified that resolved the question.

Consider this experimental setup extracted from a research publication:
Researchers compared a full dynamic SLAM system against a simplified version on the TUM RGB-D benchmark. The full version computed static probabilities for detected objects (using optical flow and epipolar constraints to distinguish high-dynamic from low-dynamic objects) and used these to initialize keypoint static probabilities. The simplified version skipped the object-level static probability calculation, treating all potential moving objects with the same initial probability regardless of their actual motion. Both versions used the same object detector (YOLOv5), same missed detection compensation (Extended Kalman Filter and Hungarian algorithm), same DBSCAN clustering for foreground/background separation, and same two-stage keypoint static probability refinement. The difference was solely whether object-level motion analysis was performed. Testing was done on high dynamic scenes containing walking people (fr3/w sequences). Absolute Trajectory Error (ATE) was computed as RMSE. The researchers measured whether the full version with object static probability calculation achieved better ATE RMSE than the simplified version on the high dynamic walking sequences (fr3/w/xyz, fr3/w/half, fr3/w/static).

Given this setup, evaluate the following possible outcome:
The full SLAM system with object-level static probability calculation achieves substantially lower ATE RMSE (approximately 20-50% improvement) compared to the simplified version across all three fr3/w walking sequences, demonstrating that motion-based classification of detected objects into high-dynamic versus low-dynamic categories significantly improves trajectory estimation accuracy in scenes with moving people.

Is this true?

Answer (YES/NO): NO